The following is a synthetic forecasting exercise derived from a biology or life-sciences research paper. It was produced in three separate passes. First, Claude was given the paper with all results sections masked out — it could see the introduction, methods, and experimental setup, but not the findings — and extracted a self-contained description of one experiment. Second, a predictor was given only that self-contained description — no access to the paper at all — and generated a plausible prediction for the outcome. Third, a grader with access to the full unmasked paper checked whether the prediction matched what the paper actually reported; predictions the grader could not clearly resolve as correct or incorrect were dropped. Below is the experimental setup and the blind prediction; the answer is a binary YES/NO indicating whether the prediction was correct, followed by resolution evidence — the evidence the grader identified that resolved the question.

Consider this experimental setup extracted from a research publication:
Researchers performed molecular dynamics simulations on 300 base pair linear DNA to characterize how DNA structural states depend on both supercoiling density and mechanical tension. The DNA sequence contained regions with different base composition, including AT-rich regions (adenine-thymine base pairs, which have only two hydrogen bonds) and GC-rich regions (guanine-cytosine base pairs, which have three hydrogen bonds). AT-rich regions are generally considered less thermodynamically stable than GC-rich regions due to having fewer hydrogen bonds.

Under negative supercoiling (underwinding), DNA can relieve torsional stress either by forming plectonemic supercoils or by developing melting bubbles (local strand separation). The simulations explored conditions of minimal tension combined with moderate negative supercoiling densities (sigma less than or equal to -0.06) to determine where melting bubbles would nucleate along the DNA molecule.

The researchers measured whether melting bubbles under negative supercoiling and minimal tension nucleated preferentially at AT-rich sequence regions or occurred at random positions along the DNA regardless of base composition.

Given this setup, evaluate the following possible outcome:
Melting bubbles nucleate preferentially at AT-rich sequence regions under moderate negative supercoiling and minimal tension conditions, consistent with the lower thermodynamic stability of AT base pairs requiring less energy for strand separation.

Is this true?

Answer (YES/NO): YES